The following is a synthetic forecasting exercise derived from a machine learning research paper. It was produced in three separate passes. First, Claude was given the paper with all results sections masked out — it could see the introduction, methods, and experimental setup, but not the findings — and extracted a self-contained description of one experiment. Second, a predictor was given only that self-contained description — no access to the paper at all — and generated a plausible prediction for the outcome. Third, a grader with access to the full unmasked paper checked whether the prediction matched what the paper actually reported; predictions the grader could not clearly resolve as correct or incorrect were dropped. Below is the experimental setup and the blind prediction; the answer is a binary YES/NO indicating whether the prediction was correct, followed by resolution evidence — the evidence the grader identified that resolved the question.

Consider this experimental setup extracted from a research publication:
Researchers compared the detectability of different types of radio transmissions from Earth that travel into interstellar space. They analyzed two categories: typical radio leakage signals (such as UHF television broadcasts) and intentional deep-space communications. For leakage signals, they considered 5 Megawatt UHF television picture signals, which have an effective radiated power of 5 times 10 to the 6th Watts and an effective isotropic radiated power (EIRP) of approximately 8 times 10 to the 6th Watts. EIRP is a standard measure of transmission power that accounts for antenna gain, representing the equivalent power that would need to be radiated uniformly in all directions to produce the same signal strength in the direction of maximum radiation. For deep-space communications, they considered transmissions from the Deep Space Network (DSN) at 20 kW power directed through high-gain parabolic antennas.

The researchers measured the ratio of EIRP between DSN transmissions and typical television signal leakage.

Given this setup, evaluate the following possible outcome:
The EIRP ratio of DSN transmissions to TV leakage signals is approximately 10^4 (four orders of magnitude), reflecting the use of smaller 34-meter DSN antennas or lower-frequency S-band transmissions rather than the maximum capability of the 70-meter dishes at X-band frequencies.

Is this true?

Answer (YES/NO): NO